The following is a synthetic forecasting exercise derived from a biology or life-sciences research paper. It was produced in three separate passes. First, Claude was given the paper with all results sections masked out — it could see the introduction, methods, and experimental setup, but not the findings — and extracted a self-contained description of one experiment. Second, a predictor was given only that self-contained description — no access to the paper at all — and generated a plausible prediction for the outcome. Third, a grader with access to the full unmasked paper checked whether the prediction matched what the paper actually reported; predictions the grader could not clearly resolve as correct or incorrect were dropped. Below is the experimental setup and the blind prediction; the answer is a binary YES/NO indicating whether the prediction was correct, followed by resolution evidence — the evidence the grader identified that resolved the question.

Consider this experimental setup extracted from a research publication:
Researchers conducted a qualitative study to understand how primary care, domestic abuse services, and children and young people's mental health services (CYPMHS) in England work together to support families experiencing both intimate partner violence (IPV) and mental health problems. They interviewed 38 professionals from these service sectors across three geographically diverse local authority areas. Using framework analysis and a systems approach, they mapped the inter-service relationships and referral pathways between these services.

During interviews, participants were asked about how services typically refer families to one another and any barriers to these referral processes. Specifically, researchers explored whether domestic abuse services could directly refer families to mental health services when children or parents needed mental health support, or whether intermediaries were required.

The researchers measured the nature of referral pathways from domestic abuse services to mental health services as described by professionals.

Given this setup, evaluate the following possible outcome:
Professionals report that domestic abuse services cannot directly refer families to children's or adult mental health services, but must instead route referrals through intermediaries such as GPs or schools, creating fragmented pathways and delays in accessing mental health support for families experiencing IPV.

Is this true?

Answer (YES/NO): YES